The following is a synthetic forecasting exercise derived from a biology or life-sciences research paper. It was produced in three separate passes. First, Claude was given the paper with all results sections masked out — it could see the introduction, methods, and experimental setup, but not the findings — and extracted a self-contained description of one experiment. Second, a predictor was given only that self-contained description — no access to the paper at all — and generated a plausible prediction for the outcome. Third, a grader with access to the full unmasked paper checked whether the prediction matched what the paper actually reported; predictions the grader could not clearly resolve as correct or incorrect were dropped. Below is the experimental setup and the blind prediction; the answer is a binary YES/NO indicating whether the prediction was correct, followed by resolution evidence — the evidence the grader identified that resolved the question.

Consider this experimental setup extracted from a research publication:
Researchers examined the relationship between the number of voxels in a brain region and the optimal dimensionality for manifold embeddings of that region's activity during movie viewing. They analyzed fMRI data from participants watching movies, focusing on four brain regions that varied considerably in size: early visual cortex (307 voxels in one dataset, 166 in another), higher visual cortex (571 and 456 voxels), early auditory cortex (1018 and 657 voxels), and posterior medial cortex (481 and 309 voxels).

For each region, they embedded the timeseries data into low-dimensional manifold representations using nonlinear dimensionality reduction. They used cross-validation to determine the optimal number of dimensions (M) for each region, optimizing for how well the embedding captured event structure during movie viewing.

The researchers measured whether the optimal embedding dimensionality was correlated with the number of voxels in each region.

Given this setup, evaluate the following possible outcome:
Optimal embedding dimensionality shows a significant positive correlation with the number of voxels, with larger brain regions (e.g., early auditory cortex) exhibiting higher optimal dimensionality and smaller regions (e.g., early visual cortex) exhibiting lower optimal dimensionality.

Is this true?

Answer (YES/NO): NO